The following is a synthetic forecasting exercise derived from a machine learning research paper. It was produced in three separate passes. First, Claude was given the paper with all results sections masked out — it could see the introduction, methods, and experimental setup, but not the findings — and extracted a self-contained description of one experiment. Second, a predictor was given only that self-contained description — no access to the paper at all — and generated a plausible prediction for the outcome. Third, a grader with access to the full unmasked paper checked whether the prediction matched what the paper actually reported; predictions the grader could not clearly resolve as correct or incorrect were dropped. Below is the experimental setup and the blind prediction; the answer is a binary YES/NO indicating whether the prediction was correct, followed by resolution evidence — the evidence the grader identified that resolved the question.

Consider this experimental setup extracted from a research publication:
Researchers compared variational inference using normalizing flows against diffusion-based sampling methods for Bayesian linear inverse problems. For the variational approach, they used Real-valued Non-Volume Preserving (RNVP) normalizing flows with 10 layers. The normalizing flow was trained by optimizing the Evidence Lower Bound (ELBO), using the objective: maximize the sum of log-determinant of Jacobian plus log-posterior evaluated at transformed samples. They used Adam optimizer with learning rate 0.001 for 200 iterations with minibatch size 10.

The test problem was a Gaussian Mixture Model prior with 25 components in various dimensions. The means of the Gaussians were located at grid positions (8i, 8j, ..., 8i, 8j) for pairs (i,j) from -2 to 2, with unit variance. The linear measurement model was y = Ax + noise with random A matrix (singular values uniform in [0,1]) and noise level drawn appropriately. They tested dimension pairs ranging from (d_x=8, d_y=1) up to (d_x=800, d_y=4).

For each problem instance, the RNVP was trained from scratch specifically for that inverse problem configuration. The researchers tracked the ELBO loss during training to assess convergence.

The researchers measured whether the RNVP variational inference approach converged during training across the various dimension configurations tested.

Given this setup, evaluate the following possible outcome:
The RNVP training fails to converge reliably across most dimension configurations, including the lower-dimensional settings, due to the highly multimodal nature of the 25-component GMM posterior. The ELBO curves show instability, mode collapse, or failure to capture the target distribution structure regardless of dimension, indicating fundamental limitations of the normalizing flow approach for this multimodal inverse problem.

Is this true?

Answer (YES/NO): NO